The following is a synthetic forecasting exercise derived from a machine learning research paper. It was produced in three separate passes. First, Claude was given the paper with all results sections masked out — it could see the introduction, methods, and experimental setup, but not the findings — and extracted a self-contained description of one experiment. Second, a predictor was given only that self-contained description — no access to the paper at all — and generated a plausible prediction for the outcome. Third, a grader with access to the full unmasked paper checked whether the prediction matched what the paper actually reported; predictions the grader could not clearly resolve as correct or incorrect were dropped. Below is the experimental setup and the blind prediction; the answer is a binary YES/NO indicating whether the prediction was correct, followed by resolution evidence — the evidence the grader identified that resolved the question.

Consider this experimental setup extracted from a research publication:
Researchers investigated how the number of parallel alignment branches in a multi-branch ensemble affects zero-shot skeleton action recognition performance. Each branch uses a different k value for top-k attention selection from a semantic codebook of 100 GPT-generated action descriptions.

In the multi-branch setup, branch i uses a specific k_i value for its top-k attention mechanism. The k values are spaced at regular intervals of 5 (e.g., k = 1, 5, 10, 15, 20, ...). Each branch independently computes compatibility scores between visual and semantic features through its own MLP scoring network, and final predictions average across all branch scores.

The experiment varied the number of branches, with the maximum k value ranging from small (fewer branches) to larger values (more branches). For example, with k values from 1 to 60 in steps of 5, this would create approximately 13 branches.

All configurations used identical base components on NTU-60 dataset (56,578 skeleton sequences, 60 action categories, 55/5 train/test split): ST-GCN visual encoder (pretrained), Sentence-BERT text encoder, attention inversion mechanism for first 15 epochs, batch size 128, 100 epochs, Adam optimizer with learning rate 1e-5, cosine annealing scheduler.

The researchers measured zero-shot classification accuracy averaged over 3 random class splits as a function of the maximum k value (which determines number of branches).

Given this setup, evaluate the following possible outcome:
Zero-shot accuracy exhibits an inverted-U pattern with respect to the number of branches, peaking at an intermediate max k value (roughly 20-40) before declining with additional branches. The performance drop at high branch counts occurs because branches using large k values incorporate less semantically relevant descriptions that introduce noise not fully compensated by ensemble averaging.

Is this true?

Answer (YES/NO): NO